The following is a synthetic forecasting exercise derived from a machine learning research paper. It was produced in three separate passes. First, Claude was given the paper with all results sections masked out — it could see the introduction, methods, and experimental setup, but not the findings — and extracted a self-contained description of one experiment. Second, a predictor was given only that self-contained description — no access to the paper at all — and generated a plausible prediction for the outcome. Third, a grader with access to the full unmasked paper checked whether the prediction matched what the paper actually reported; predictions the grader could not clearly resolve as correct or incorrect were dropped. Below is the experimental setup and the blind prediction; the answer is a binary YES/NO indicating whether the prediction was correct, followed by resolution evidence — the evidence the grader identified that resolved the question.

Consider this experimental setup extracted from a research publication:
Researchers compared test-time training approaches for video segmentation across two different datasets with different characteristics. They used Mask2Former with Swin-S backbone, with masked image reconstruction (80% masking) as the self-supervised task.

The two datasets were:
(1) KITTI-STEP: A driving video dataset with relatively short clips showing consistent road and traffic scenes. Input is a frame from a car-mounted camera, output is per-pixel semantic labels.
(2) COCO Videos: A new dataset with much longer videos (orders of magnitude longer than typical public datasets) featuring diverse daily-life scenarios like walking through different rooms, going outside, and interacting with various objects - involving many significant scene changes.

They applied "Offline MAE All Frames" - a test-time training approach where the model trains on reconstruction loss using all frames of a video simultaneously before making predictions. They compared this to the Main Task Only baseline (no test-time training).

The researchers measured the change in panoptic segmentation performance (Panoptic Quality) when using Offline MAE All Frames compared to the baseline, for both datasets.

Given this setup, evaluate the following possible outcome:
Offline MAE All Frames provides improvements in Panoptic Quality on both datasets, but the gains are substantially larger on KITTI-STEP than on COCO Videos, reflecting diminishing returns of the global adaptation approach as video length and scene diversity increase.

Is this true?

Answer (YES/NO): NO